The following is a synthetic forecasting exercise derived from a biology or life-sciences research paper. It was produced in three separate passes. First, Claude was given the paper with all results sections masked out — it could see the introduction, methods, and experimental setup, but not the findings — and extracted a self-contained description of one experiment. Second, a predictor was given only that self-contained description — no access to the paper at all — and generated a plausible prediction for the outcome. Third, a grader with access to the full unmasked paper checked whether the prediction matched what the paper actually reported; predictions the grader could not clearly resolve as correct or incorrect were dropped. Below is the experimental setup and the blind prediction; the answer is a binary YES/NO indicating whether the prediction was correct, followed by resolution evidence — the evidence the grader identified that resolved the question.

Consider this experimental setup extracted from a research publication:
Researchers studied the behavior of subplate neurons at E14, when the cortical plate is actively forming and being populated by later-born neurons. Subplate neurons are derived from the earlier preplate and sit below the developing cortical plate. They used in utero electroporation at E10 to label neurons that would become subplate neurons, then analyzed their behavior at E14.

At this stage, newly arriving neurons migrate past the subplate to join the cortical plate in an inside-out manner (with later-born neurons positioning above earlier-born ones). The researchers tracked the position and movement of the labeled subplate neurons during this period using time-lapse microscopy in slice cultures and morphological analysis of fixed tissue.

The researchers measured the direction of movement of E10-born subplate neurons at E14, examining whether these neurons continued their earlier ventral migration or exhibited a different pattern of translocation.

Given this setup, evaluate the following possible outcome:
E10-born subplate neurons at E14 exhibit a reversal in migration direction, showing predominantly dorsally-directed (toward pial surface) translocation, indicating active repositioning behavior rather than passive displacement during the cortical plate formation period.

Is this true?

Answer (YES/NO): NO